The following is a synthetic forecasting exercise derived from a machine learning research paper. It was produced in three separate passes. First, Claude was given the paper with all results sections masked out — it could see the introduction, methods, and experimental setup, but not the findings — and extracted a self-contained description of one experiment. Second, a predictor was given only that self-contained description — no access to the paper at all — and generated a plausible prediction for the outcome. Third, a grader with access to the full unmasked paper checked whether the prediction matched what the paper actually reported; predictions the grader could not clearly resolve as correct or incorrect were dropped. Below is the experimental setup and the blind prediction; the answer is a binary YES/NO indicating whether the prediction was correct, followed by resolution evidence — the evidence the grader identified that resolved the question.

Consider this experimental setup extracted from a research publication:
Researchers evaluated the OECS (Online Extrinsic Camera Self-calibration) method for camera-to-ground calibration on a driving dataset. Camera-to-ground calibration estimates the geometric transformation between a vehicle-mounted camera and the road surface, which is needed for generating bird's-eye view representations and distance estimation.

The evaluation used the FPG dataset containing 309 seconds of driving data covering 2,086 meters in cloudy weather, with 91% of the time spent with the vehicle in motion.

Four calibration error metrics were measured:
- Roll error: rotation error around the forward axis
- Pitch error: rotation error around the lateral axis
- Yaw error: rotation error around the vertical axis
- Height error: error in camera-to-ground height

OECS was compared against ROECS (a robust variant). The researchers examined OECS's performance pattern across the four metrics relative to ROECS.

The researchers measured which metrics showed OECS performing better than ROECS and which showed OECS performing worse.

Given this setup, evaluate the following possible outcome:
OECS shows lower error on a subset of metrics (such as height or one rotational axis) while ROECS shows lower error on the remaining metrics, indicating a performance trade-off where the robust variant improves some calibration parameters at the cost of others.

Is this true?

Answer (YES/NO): YES